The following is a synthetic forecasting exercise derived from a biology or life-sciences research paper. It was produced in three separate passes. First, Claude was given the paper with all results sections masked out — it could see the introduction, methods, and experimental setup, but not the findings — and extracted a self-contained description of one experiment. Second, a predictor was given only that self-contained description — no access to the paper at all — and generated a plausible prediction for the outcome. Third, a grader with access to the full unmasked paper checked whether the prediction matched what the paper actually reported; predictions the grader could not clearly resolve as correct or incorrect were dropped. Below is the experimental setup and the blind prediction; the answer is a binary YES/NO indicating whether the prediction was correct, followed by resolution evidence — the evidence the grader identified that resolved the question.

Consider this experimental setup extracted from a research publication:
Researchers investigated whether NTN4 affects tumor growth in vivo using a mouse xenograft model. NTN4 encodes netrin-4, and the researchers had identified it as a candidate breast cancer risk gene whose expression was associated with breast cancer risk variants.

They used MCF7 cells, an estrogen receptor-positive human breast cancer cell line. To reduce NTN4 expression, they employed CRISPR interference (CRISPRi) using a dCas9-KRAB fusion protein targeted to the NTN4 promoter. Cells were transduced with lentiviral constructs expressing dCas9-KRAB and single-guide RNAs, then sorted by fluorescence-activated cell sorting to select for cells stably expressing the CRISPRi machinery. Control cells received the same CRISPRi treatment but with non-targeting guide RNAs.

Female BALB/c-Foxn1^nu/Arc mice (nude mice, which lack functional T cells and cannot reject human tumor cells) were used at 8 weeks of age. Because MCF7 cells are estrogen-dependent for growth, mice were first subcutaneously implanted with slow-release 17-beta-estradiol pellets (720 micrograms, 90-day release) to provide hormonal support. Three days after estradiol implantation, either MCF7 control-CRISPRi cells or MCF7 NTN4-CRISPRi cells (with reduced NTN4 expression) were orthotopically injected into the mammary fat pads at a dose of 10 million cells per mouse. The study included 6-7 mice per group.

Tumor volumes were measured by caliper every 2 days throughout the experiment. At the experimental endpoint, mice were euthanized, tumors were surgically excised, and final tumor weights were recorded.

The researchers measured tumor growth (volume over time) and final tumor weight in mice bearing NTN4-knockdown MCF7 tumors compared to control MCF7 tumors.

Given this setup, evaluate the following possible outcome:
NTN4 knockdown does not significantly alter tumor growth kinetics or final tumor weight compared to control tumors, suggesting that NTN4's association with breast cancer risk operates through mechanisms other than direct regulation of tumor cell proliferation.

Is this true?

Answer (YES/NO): NO